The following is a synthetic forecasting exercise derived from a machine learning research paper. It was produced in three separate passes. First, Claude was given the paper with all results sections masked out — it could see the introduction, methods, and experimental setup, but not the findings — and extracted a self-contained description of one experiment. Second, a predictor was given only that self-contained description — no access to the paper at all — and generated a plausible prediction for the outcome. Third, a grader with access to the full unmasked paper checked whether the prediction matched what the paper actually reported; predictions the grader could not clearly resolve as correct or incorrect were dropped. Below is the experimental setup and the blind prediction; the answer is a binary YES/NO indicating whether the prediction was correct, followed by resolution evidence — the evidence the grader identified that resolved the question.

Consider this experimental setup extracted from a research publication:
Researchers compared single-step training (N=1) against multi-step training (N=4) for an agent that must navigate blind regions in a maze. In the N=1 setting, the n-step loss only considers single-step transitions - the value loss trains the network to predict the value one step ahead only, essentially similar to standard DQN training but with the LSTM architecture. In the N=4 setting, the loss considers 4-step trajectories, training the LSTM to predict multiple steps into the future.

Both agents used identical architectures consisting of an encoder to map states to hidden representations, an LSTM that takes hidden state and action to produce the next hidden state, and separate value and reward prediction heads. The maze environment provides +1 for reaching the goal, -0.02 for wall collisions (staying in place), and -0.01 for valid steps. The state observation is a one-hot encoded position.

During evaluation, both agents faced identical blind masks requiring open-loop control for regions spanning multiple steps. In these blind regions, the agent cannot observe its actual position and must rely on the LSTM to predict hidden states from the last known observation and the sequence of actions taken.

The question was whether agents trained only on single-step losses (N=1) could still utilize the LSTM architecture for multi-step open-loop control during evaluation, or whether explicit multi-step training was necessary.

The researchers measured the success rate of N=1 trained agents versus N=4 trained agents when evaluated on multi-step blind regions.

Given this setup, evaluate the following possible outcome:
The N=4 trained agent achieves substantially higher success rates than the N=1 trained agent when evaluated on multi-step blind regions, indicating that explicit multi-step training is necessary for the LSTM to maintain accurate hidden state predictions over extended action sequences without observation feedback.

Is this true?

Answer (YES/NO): YES